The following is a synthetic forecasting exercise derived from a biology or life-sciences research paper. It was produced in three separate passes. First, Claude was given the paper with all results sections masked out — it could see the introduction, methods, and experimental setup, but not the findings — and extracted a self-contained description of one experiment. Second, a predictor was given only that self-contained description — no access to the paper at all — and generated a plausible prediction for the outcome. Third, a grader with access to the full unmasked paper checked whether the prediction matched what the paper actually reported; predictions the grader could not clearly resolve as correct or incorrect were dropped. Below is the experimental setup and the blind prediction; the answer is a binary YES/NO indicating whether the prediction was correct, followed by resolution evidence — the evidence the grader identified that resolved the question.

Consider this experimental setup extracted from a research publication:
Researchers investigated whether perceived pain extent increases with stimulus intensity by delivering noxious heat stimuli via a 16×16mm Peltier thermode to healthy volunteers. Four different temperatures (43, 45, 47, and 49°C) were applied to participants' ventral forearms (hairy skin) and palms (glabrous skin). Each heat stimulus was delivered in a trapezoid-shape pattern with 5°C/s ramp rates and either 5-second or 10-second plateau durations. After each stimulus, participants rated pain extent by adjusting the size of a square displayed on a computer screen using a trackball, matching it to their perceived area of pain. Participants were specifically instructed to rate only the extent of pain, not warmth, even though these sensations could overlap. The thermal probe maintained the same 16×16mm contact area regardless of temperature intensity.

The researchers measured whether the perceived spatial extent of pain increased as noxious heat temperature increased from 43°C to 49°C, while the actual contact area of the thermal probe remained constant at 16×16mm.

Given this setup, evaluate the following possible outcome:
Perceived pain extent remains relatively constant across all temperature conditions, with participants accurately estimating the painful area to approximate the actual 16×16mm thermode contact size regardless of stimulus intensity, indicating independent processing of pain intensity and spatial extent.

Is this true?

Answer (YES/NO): NO